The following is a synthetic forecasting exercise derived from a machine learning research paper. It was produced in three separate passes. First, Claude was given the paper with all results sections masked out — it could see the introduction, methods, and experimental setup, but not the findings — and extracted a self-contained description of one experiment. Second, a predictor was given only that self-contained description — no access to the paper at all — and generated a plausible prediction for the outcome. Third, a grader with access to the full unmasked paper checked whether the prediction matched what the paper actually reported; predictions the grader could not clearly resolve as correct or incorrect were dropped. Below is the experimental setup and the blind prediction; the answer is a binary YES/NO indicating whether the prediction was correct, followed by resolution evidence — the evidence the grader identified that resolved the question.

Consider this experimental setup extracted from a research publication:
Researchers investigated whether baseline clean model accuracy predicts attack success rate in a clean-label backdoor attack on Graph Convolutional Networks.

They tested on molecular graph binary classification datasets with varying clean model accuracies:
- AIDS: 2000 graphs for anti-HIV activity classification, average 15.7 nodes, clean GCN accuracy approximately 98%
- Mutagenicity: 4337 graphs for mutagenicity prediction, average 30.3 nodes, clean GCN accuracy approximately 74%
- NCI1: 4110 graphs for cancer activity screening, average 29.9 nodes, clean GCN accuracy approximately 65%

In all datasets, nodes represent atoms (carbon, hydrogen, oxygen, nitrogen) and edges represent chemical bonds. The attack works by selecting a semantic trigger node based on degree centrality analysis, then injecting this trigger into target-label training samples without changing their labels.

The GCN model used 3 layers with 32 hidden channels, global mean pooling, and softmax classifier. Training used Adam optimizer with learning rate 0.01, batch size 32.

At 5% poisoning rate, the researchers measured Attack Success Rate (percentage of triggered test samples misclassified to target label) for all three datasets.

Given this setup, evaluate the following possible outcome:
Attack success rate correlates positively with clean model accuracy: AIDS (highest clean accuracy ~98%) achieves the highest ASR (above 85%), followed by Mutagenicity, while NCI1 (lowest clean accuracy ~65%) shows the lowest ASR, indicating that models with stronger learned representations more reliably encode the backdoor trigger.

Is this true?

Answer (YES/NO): NO